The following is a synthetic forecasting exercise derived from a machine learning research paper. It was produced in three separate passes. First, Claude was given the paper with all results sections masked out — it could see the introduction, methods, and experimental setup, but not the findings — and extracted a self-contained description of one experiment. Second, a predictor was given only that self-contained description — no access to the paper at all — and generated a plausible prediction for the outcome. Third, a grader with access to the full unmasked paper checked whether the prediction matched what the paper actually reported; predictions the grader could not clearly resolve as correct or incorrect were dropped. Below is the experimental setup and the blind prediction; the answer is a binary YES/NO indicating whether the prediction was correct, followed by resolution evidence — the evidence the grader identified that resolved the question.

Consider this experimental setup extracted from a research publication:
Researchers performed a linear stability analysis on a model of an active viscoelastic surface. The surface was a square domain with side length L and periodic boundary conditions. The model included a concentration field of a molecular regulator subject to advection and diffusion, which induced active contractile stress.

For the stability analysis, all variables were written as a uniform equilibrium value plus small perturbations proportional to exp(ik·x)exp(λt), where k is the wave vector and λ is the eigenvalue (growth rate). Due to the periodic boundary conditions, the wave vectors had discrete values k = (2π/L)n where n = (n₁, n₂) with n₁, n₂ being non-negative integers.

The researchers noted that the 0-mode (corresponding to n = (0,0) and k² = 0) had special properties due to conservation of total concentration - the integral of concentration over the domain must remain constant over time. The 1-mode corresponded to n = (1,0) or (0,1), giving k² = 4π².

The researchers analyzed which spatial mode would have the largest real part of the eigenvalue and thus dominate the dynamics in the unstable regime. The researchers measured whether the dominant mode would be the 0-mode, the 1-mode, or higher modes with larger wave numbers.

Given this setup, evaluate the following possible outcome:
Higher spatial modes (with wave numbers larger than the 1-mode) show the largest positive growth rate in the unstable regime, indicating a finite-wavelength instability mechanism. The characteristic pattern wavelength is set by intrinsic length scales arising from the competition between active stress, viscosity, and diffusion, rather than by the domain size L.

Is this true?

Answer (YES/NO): NO